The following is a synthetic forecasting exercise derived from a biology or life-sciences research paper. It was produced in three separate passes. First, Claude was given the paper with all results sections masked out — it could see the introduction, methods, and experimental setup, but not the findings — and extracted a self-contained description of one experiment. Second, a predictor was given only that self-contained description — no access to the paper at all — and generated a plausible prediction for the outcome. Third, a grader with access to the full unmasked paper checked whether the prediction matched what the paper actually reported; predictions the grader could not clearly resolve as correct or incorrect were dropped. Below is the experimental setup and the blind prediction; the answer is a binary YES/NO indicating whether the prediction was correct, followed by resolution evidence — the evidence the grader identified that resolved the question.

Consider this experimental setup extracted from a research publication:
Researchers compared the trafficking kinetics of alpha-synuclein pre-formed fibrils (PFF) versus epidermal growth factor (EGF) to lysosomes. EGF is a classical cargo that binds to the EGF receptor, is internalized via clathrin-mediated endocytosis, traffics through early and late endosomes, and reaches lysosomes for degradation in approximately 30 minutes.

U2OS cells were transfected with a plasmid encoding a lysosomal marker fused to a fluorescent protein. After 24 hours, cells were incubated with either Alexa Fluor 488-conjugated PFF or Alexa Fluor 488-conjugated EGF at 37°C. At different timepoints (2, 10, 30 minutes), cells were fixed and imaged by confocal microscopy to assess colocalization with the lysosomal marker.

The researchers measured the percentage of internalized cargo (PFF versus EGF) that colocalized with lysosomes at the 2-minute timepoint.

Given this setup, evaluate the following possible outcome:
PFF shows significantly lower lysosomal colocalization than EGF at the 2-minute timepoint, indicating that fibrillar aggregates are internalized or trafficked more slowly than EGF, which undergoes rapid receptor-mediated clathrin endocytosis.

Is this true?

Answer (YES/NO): NO